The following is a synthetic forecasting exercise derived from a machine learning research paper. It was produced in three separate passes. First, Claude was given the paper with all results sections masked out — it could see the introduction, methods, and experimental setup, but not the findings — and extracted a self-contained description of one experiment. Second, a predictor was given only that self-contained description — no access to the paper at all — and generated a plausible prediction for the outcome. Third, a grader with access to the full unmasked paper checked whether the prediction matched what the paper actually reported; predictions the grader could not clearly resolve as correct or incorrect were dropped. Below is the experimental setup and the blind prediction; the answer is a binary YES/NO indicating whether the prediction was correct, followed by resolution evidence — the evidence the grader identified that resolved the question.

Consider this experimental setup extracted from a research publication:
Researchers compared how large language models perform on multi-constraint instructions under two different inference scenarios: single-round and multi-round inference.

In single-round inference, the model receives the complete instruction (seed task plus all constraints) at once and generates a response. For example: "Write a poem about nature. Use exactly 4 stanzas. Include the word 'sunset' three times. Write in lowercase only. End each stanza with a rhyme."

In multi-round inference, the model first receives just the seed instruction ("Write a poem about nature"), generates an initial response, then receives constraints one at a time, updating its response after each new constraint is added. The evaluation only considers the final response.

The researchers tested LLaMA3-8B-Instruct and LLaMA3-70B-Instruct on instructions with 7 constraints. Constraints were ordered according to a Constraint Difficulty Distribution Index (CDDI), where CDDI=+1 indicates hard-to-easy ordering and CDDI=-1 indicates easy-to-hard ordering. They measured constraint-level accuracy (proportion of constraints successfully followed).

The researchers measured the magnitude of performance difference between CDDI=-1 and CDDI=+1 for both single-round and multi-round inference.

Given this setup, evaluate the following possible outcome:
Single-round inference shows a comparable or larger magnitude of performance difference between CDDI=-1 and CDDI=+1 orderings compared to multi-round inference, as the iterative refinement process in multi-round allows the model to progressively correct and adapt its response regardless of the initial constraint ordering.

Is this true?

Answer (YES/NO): NO